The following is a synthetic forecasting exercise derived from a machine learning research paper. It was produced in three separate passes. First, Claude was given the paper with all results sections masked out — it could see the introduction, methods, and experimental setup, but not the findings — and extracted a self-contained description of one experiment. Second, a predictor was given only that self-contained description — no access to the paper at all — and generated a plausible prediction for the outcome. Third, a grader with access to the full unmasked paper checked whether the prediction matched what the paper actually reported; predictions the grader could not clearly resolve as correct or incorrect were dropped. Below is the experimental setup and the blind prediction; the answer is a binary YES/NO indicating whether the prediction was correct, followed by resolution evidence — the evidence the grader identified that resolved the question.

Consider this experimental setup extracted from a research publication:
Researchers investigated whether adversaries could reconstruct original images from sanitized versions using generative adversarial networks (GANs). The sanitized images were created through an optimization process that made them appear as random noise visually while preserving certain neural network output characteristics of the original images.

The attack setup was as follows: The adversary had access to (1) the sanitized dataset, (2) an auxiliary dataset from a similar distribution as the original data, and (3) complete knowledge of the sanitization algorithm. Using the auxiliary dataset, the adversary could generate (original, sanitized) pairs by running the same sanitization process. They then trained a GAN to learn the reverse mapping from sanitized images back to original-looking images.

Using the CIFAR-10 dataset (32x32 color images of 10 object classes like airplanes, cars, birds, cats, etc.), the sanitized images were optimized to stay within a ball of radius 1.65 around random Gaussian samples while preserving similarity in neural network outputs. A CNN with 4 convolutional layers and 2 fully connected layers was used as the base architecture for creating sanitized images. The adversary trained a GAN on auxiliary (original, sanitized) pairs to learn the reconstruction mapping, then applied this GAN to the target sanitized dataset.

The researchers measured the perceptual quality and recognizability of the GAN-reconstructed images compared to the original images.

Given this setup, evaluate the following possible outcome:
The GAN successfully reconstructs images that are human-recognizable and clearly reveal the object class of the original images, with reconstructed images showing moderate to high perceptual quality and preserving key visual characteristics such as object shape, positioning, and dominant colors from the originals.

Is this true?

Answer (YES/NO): NO